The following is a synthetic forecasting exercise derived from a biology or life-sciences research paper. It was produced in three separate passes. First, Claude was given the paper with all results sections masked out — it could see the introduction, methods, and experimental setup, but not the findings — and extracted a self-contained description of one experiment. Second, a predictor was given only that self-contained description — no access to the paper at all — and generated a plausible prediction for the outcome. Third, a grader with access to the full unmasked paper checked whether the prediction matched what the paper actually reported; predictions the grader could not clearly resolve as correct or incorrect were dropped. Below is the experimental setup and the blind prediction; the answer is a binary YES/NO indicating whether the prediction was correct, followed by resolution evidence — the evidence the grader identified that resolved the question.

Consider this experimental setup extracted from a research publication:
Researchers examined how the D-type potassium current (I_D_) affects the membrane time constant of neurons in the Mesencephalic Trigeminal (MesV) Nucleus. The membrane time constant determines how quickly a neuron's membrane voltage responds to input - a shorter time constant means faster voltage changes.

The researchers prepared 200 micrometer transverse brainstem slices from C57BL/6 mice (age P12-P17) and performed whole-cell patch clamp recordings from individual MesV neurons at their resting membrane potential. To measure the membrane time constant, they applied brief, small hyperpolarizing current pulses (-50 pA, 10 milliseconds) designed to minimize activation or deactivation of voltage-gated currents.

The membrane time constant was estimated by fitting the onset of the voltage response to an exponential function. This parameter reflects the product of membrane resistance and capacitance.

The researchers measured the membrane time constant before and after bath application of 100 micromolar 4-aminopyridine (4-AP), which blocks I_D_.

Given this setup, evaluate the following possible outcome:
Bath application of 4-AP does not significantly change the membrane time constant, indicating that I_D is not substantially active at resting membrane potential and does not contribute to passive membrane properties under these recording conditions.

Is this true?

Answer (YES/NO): NO